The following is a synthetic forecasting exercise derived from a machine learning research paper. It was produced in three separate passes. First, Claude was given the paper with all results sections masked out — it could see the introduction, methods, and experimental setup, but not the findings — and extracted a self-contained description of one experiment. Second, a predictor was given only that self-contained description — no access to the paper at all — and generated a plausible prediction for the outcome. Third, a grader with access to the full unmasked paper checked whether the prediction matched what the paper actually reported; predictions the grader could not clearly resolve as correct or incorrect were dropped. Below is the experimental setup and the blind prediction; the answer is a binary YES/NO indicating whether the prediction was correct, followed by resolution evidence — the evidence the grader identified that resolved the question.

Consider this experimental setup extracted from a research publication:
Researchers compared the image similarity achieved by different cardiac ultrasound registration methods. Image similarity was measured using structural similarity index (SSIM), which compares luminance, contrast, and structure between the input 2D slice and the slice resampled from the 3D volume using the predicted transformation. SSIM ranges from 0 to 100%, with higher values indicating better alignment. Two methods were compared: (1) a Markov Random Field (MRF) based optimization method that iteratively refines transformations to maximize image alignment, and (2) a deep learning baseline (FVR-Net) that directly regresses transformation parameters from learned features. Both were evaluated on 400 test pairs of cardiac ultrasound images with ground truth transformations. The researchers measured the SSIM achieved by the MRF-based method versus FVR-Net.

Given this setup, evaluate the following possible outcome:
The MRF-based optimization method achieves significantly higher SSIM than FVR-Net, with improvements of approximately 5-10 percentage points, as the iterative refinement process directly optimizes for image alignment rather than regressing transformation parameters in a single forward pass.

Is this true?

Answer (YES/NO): NO